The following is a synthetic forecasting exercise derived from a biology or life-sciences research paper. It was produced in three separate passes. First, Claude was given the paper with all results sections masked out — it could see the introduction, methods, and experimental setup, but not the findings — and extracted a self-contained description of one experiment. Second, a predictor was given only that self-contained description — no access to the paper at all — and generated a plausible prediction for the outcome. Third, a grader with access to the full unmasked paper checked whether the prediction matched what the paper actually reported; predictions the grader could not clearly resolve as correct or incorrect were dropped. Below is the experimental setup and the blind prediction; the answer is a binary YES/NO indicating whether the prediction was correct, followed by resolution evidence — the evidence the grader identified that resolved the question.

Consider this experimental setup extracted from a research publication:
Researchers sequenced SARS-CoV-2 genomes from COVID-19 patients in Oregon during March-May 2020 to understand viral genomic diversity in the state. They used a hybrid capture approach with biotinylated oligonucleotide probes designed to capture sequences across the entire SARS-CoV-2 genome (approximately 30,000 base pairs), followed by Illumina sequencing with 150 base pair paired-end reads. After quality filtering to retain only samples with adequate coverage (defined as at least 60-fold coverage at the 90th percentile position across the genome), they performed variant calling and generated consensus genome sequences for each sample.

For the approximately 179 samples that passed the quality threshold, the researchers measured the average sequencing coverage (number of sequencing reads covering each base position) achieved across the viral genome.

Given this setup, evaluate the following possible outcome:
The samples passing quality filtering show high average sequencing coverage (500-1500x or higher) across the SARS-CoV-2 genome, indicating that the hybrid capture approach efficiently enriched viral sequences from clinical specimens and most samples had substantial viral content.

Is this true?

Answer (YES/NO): YES